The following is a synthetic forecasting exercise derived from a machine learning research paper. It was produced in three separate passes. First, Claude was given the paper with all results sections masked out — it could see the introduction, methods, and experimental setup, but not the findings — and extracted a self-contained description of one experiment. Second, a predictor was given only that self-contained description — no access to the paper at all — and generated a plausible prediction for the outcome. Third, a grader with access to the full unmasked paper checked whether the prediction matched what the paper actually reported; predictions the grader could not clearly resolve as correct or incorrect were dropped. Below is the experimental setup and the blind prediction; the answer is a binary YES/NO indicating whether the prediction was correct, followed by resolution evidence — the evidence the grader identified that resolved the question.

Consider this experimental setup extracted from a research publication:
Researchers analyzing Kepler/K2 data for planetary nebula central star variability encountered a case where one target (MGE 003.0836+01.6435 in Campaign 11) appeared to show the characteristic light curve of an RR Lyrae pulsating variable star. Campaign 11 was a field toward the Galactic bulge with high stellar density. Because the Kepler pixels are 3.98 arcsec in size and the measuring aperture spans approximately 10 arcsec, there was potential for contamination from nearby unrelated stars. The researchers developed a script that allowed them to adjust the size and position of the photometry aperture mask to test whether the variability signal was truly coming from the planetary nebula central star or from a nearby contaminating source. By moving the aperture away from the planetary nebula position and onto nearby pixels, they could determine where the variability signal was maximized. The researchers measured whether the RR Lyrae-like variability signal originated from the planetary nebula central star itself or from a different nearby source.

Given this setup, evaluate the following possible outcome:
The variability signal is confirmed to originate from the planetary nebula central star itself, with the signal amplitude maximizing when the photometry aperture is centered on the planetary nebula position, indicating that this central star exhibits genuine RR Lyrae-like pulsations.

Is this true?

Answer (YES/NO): NO